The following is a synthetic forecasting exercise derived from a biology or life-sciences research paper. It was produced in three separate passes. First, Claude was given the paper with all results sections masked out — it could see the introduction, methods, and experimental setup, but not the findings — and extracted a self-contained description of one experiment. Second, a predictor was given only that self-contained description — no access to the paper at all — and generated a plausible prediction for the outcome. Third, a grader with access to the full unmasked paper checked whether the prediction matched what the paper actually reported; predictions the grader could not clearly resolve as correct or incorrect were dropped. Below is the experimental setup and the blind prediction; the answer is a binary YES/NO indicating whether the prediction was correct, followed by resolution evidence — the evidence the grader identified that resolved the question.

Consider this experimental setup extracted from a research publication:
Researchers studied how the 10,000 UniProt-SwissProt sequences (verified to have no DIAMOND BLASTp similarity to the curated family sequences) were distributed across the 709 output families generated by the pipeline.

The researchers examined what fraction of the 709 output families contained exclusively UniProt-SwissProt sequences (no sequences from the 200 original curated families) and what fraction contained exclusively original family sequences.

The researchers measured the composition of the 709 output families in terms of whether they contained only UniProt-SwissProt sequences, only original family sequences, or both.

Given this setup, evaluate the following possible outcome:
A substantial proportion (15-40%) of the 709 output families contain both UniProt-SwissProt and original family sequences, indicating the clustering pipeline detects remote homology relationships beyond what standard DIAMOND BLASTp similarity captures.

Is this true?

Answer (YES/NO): NO